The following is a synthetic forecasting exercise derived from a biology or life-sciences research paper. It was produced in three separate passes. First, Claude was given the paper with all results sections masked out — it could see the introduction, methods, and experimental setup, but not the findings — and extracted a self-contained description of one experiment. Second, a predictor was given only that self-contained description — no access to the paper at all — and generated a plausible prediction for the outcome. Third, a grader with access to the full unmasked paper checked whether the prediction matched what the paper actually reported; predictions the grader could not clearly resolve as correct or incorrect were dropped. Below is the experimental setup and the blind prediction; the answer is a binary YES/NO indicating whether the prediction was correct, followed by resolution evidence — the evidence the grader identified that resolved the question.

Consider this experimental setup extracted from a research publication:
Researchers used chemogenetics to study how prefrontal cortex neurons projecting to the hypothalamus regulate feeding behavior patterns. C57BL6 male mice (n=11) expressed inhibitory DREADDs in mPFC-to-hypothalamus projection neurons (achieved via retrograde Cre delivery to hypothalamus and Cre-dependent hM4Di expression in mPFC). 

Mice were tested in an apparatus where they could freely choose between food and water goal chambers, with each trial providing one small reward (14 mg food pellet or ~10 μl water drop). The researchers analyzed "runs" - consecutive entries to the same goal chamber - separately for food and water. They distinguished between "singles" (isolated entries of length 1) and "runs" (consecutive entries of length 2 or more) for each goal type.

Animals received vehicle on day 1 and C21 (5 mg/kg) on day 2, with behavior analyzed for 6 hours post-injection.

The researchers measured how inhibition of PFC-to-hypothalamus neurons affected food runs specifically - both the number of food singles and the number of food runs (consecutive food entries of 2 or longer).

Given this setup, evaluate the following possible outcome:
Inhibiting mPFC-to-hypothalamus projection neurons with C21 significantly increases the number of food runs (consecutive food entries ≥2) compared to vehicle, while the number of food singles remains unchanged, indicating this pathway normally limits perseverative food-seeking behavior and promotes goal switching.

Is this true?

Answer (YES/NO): NO